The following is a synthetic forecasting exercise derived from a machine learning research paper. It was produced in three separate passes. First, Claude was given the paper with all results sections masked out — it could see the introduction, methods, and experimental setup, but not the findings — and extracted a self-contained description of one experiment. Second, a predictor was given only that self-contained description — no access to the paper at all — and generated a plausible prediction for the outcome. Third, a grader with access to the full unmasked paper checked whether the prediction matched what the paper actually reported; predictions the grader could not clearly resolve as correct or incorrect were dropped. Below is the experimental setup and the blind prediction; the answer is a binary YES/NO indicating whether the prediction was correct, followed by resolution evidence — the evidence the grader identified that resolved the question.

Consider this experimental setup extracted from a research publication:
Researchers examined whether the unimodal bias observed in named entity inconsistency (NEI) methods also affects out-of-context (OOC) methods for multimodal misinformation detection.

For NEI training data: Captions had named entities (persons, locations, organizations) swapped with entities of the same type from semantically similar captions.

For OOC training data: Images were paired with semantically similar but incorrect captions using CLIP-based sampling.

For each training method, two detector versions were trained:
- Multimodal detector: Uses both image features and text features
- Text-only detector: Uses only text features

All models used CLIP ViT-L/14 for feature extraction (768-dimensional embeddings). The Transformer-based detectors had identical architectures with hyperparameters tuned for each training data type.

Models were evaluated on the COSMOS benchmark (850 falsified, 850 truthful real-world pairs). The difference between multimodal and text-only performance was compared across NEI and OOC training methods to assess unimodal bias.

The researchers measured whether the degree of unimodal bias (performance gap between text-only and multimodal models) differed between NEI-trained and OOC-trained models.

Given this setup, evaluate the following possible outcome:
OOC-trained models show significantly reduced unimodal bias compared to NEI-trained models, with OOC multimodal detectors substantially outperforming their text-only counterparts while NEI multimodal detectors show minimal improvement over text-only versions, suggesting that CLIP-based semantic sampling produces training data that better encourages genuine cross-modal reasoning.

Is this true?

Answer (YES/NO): YES